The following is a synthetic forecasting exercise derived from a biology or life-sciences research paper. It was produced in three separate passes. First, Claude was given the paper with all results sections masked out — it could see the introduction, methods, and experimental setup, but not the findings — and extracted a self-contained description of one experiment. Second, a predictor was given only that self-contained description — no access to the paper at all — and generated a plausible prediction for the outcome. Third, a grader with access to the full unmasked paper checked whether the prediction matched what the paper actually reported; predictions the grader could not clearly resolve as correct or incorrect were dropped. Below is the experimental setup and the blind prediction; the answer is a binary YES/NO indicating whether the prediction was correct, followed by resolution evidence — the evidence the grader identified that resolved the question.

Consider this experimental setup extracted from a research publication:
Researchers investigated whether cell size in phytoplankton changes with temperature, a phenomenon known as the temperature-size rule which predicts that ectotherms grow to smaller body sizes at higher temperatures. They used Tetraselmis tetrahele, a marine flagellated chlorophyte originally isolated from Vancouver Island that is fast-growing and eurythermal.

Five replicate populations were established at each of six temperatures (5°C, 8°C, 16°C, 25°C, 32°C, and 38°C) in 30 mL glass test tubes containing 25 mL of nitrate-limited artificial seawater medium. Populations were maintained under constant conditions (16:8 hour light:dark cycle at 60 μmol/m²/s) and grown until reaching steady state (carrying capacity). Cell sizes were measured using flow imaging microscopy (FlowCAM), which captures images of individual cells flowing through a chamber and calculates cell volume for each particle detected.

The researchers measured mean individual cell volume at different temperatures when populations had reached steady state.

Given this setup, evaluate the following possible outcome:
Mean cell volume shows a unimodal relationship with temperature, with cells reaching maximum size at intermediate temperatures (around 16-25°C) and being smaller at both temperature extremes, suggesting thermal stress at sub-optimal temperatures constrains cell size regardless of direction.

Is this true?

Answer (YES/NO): NO